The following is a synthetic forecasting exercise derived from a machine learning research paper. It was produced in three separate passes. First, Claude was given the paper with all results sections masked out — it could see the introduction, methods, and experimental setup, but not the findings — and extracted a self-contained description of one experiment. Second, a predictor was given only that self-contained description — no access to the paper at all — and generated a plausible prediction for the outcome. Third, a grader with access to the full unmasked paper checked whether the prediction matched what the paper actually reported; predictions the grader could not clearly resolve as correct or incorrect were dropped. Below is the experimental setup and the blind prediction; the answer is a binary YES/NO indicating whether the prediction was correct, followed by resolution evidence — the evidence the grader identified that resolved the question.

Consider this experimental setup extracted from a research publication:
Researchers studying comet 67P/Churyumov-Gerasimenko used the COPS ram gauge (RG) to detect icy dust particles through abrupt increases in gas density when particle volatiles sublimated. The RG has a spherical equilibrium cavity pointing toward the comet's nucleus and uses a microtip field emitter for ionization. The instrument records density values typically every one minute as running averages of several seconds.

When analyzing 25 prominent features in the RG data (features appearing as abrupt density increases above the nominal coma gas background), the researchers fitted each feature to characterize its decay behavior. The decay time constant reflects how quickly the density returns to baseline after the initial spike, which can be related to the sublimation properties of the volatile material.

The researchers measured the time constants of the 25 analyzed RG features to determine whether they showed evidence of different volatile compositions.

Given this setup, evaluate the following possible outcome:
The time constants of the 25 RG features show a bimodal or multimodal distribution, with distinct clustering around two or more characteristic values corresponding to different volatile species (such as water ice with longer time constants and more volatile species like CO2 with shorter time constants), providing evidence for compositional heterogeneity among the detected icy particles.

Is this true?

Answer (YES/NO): YES